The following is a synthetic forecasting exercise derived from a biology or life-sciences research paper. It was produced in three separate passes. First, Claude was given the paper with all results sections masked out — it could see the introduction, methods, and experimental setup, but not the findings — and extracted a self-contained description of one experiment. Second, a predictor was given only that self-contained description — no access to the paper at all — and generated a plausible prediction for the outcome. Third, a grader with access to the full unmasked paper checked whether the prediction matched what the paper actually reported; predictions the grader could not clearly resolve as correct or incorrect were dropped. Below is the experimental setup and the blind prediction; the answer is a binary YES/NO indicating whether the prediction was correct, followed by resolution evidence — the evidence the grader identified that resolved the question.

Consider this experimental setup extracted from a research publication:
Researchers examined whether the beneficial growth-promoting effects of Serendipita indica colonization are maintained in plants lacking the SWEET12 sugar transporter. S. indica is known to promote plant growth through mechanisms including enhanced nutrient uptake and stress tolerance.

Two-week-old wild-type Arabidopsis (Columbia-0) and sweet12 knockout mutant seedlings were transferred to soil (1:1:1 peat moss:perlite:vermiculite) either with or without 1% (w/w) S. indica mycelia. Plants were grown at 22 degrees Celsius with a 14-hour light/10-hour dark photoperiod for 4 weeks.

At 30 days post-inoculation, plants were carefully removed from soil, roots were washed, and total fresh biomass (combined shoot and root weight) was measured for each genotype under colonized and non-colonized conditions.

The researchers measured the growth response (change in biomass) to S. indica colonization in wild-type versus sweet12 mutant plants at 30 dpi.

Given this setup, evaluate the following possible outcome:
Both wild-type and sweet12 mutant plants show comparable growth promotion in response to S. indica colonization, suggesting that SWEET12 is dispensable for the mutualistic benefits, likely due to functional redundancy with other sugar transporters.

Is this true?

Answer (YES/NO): NO